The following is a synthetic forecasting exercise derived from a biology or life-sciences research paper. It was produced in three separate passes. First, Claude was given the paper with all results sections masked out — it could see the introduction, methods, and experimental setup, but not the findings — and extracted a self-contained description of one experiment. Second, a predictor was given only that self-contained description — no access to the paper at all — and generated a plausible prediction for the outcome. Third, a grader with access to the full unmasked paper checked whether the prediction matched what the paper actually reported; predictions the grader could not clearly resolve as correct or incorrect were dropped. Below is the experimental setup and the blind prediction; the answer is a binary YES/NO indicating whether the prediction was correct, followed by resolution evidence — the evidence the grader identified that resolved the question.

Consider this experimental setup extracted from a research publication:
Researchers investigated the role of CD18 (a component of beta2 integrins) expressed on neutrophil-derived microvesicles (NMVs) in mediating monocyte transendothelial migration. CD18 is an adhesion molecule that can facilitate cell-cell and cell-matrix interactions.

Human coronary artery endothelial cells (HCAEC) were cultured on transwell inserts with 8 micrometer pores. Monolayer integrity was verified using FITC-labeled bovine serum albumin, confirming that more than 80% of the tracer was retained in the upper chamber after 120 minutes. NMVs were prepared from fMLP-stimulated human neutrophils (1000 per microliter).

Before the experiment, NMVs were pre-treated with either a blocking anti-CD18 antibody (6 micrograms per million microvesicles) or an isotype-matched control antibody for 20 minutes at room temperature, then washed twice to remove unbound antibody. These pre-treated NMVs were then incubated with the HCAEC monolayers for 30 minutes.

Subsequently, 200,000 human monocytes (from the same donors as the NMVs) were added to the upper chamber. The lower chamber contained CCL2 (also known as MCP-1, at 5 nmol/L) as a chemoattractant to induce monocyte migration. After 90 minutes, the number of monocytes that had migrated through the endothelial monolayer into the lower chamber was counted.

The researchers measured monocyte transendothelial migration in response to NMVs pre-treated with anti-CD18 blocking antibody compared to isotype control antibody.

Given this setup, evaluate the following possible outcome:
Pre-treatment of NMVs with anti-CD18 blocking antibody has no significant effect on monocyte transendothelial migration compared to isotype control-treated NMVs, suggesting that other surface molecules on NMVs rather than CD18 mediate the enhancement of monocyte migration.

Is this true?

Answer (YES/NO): NO